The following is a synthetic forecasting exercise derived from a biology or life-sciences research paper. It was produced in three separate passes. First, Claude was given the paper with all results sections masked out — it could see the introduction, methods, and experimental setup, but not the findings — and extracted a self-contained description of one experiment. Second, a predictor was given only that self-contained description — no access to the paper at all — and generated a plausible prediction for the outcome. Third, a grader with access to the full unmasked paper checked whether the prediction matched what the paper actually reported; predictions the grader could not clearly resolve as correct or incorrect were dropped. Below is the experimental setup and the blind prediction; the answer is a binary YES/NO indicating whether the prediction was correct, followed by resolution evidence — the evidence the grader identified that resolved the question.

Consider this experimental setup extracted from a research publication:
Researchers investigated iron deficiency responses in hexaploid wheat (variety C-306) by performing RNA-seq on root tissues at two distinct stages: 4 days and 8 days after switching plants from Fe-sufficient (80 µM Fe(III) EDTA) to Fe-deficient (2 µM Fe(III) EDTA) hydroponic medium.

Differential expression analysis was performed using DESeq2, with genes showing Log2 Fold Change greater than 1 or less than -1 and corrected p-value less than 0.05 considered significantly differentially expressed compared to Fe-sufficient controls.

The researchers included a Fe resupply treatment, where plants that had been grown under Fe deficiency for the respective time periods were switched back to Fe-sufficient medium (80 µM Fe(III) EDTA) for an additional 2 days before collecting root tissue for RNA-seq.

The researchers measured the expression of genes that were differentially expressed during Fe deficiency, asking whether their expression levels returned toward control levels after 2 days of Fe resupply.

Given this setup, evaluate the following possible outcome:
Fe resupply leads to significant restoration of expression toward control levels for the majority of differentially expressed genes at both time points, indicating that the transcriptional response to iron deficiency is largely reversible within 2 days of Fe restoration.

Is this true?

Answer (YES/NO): NO